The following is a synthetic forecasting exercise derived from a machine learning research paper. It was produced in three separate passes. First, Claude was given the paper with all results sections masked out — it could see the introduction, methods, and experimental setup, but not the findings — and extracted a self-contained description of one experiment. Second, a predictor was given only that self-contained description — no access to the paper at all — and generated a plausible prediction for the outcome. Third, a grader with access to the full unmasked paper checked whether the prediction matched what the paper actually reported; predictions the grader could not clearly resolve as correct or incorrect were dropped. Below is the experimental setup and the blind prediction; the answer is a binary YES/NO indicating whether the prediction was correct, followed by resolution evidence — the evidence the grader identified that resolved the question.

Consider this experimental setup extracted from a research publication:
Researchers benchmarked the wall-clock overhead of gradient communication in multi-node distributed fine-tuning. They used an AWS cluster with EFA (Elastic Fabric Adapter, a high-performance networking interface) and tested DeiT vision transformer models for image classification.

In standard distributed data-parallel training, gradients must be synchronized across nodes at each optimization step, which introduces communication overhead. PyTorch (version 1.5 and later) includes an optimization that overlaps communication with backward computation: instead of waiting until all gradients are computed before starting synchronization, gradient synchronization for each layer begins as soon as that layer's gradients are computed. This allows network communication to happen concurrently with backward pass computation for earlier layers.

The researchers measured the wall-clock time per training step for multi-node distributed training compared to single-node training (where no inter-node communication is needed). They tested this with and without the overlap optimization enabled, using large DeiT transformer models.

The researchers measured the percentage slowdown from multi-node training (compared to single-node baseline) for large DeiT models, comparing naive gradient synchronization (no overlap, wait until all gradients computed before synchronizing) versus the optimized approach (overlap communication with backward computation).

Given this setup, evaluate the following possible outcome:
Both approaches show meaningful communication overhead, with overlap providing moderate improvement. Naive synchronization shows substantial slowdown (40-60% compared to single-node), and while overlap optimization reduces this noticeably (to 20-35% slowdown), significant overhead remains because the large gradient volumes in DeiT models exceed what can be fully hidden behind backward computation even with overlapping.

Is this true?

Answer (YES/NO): NO